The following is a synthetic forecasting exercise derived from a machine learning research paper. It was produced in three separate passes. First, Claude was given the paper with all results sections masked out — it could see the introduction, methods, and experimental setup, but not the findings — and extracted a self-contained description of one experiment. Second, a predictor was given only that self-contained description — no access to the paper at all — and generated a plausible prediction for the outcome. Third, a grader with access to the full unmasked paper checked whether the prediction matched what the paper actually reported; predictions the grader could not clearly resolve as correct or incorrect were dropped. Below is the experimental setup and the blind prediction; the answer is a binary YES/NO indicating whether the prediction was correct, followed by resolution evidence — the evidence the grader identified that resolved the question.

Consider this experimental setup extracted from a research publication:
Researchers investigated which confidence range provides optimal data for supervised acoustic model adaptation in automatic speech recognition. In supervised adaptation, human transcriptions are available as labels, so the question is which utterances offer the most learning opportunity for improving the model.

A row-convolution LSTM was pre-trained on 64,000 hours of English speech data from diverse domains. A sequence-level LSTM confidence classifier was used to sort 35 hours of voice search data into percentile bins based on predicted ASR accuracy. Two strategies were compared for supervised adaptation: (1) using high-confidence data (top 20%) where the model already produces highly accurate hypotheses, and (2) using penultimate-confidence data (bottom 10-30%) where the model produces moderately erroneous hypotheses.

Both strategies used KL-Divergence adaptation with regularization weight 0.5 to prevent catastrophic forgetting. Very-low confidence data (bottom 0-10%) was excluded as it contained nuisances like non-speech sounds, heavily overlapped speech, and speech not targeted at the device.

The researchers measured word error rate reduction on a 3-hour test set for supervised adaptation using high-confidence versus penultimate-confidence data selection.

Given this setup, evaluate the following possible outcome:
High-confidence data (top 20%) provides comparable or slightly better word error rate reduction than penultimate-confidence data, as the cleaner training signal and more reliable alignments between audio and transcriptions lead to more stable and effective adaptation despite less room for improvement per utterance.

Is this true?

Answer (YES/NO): NO